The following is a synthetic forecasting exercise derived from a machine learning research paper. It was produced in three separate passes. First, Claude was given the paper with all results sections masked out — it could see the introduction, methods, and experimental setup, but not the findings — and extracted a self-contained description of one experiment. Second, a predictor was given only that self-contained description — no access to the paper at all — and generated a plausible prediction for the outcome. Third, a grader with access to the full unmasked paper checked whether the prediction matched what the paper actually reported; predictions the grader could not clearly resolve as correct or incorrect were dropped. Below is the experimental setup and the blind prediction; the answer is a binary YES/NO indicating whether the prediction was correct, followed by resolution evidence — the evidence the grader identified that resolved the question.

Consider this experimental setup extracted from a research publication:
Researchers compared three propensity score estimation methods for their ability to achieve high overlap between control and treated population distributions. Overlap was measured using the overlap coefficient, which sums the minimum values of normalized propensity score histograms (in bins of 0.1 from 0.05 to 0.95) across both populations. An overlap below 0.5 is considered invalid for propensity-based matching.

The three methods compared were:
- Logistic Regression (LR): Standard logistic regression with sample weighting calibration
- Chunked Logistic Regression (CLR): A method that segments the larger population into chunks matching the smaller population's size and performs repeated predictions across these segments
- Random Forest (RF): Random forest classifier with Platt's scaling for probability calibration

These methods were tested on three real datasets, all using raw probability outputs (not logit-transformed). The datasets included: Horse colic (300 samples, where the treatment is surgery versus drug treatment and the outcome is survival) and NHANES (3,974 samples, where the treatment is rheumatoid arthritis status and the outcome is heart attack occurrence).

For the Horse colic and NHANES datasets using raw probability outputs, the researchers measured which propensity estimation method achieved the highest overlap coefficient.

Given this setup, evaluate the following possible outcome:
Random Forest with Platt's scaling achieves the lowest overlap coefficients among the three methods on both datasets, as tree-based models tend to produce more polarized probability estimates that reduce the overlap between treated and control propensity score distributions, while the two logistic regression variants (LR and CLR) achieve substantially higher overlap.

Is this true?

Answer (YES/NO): NO